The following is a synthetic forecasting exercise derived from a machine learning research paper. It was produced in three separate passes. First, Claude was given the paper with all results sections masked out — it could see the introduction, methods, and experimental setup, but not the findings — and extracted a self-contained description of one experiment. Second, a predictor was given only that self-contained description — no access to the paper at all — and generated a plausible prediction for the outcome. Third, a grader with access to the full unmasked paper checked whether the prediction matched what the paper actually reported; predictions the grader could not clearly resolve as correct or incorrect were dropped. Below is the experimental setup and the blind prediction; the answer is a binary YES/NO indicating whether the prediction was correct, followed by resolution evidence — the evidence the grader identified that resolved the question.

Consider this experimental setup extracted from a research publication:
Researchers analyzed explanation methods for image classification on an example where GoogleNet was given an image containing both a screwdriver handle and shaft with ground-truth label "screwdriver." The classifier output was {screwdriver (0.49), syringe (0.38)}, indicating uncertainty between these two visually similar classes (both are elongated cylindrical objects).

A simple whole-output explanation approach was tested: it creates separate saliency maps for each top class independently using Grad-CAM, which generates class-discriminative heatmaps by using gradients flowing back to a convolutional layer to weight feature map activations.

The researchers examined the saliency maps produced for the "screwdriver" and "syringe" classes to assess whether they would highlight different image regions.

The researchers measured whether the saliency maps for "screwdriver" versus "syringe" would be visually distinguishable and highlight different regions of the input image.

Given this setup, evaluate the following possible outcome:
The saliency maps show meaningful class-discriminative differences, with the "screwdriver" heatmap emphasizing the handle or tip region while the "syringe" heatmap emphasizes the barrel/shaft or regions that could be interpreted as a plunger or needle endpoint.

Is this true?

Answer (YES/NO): NO